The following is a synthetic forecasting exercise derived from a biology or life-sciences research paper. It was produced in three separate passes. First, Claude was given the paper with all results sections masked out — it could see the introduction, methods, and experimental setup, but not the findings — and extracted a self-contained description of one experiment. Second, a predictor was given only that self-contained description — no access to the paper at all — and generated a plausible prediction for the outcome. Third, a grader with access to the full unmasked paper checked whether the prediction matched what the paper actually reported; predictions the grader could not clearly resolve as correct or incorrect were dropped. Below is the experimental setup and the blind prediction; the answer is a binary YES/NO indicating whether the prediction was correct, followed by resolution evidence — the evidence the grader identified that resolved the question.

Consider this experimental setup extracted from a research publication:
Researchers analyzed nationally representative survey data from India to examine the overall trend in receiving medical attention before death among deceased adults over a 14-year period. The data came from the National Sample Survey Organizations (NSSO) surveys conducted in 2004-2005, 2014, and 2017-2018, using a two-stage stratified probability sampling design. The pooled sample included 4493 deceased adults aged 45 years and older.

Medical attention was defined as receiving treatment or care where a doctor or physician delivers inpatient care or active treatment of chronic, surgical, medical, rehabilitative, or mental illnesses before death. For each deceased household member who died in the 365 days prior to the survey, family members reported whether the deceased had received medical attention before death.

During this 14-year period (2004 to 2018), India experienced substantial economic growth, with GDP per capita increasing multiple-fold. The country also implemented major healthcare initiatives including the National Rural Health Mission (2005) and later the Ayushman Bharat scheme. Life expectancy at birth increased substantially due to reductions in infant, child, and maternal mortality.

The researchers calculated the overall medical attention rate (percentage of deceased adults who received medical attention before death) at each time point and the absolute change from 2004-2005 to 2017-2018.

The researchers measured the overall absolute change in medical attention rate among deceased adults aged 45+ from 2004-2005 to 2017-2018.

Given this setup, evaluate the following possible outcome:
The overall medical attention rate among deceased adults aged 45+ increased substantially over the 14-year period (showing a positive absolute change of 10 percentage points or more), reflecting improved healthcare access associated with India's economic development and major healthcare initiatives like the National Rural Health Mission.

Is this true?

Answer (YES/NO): NO